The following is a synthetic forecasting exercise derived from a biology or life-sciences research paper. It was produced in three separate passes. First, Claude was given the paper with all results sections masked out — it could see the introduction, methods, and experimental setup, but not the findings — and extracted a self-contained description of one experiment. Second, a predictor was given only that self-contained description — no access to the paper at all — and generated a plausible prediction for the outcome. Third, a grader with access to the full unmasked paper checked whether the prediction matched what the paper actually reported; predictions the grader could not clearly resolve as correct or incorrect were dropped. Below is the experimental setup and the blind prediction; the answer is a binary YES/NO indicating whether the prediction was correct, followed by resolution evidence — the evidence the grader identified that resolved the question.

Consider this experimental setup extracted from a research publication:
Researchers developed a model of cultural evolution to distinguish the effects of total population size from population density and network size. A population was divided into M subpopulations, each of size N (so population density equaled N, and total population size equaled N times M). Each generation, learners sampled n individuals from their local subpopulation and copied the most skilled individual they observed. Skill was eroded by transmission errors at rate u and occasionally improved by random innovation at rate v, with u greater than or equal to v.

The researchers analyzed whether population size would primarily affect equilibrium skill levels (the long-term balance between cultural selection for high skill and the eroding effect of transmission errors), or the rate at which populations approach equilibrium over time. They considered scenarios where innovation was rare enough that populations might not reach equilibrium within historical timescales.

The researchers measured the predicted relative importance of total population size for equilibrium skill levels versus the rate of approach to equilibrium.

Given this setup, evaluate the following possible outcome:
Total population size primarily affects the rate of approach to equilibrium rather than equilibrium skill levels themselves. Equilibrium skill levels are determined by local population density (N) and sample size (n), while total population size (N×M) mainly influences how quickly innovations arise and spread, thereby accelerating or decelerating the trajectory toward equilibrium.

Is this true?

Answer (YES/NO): YES